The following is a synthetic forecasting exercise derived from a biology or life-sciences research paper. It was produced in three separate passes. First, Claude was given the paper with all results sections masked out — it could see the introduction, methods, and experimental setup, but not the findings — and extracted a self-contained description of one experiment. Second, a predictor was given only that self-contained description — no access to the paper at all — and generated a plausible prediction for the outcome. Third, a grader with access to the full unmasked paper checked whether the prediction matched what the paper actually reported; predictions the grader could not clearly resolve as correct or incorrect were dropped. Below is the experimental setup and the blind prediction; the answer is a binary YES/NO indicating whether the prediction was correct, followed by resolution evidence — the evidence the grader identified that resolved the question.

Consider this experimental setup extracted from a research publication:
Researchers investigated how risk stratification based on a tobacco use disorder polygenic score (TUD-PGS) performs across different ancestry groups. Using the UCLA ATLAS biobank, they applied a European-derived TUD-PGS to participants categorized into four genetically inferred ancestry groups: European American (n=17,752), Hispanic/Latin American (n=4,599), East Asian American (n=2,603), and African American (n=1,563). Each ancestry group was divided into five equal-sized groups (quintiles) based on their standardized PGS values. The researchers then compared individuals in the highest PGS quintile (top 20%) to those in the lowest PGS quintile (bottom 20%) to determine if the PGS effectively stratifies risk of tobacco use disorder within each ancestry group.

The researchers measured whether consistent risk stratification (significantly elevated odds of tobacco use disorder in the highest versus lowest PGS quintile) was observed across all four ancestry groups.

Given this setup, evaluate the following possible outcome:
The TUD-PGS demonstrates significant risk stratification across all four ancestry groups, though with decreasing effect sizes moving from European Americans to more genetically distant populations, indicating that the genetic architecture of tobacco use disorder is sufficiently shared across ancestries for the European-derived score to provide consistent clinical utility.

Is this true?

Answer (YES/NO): NO